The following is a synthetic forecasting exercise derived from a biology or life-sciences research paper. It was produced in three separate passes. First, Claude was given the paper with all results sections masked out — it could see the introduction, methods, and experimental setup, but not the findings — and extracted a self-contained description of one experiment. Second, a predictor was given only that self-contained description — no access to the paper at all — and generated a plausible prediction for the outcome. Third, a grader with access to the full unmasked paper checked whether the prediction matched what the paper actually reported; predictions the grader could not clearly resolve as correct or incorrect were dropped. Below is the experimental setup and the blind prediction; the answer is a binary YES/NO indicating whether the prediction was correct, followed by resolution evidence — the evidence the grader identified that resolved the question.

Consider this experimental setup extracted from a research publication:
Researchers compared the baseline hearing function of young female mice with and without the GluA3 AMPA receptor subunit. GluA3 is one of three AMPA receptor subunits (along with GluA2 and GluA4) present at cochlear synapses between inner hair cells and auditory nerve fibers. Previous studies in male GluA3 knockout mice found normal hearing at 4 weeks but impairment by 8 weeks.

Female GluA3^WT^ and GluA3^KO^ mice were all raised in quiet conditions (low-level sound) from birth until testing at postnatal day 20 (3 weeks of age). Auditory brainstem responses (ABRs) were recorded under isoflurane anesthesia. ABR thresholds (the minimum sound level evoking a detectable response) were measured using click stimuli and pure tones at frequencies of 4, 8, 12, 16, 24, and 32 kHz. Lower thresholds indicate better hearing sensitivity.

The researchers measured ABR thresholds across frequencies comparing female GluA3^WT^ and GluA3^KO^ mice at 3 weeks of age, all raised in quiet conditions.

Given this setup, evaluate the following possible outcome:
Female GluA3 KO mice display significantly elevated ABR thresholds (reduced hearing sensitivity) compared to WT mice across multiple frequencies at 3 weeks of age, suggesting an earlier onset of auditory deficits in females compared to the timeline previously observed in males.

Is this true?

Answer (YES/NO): NO